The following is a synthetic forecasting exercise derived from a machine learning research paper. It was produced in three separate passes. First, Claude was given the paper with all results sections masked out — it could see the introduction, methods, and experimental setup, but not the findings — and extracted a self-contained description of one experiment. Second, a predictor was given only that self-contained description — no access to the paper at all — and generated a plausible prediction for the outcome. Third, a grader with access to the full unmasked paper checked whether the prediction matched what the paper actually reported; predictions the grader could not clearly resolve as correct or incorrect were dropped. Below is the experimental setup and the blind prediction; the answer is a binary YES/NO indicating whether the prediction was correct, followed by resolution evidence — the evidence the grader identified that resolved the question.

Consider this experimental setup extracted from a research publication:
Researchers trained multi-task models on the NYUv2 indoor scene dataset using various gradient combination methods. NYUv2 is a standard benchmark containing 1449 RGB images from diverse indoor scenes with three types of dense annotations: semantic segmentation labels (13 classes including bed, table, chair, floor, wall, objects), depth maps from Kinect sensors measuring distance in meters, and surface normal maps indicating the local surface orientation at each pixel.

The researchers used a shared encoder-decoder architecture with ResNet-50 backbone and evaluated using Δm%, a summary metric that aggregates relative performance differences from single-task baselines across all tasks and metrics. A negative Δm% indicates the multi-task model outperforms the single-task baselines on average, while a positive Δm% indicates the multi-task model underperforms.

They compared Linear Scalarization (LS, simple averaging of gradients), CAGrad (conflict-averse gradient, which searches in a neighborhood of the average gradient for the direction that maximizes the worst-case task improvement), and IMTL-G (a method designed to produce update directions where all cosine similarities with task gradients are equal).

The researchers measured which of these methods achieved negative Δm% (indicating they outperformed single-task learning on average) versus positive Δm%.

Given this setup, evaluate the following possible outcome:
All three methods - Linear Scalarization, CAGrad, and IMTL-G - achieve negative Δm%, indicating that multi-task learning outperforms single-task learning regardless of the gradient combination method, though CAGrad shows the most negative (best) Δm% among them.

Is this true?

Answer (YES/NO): NO